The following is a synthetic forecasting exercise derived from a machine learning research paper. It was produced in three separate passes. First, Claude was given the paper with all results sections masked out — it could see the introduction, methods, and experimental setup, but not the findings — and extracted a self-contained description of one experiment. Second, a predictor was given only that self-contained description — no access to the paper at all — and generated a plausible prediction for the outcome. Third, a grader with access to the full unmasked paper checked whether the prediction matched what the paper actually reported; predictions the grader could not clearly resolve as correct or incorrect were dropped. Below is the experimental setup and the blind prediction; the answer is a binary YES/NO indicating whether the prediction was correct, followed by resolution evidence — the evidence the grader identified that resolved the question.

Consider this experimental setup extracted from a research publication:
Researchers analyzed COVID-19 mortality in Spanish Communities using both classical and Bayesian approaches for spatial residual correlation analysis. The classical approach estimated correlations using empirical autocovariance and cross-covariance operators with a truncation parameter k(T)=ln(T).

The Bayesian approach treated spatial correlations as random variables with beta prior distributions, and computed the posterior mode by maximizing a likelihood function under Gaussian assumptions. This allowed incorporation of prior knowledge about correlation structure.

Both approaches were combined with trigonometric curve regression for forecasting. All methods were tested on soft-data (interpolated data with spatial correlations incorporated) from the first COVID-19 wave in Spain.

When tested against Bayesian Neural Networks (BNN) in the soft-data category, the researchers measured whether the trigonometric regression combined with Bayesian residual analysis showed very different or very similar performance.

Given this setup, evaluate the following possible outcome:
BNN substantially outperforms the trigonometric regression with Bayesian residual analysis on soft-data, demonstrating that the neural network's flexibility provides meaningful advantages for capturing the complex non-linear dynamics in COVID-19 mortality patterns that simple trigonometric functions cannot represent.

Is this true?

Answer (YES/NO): NO